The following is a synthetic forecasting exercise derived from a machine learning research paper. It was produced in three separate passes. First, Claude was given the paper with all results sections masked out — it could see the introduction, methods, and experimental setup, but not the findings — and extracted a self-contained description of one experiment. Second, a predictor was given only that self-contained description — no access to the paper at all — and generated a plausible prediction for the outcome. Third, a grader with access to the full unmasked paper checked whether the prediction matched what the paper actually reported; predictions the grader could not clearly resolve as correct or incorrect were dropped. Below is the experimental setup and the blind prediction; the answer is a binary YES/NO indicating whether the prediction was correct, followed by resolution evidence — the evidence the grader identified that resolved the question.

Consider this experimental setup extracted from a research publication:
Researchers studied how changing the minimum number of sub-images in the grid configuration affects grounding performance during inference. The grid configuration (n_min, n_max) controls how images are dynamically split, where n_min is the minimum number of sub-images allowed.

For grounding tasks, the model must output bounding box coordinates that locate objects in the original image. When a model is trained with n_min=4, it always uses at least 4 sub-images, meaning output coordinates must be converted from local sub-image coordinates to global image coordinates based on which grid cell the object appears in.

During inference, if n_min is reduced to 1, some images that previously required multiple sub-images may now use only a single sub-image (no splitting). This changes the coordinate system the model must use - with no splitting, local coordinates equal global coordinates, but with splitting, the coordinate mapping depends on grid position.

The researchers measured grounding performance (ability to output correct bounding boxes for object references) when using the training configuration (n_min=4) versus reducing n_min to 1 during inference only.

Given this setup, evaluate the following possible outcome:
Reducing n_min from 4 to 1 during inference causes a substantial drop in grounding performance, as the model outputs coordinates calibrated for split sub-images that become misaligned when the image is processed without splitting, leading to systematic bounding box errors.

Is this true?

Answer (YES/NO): YES